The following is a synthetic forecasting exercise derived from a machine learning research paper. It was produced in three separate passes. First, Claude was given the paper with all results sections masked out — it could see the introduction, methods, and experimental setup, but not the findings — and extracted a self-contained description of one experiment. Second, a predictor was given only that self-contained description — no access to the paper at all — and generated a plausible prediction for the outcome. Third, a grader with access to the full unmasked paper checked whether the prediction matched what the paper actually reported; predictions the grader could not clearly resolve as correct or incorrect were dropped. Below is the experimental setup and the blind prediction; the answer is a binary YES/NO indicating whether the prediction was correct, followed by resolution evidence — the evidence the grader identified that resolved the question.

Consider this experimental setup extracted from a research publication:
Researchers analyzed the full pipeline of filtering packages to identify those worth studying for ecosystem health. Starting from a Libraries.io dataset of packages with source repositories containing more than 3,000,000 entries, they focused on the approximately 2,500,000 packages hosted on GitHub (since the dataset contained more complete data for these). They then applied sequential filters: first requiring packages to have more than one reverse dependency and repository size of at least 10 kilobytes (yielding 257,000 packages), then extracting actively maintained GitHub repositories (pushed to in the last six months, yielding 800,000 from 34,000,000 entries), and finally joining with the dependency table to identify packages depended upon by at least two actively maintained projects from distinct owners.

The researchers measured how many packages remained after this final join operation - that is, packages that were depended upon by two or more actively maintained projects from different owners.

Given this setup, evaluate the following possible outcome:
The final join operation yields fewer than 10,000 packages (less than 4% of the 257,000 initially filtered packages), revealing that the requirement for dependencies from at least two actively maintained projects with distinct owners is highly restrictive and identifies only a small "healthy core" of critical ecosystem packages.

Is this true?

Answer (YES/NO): NO